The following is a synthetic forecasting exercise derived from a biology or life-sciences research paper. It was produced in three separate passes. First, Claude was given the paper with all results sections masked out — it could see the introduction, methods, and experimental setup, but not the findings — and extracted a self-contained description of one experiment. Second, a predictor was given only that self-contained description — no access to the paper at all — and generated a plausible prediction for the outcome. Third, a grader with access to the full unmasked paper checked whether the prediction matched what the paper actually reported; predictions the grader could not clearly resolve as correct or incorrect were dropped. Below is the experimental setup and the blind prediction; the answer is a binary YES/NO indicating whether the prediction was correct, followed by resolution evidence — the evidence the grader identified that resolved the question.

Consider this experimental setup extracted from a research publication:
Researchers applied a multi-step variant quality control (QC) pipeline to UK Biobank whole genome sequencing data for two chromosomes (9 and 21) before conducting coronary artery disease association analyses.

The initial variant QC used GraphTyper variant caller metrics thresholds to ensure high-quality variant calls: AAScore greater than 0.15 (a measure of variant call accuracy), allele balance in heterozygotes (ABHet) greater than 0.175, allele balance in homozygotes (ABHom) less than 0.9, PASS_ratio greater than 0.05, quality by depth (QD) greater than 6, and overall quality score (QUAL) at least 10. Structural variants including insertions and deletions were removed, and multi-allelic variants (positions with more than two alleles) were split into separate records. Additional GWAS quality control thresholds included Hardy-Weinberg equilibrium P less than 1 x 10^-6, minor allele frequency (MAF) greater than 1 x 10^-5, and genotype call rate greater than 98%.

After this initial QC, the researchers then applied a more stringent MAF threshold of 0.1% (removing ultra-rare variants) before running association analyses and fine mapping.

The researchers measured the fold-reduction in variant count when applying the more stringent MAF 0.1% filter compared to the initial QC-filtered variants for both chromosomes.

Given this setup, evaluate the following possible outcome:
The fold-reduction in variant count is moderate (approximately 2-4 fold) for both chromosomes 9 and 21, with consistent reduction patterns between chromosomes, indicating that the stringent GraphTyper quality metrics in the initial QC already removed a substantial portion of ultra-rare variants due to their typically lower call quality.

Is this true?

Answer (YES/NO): NO